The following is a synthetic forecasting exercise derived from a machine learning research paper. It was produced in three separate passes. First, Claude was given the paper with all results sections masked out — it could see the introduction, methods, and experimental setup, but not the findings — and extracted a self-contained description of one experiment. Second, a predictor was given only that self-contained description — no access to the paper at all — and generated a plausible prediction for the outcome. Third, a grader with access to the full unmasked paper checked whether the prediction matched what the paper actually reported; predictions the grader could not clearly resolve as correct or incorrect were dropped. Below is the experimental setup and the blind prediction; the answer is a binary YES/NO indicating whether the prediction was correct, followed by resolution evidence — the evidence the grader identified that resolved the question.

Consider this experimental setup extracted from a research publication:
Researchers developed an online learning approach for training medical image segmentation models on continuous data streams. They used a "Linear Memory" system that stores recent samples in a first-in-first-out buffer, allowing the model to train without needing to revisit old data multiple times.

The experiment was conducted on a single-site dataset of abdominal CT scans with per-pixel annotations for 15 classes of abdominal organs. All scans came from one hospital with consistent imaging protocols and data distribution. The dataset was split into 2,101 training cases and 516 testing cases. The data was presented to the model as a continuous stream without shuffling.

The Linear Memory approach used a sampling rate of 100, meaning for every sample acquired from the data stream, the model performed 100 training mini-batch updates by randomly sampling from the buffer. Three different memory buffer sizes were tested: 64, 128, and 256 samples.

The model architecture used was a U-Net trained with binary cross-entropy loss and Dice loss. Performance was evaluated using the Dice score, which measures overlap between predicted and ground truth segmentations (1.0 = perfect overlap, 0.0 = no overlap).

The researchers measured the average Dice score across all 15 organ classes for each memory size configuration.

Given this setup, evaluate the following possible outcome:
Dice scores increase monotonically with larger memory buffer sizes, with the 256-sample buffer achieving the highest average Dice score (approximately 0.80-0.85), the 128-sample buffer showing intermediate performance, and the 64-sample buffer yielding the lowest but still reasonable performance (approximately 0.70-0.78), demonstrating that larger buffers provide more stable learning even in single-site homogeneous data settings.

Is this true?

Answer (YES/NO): NO